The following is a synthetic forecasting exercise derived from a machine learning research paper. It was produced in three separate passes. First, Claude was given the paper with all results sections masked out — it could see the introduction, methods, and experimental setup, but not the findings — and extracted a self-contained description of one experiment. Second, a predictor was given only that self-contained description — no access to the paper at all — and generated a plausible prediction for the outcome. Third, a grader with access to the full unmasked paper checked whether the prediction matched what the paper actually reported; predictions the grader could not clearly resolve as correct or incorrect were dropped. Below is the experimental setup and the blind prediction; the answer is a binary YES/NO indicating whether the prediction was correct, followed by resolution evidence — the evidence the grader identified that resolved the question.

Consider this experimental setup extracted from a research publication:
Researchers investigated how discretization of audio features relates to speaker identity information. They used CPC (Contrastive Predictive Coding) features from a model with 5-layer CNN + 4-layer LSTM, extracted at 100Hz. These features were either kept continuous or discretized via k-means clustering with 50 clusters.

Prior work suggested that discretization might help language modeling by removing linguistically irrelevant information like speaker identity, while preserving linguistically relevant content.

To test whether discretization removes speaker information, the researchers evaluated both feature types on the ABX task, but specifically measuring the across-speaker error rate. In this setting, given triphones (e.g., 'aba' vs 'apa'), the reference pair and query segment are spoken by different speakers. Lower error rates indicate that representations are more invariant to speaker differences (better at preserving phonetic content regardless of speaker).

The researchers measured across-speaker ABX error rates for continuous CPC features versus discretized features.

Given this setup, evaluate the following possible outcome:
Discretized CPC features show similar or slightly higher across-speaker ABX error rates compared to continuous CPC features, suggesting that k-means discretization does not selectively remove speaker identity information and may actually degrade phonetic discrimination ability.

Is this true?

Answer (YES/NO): NO